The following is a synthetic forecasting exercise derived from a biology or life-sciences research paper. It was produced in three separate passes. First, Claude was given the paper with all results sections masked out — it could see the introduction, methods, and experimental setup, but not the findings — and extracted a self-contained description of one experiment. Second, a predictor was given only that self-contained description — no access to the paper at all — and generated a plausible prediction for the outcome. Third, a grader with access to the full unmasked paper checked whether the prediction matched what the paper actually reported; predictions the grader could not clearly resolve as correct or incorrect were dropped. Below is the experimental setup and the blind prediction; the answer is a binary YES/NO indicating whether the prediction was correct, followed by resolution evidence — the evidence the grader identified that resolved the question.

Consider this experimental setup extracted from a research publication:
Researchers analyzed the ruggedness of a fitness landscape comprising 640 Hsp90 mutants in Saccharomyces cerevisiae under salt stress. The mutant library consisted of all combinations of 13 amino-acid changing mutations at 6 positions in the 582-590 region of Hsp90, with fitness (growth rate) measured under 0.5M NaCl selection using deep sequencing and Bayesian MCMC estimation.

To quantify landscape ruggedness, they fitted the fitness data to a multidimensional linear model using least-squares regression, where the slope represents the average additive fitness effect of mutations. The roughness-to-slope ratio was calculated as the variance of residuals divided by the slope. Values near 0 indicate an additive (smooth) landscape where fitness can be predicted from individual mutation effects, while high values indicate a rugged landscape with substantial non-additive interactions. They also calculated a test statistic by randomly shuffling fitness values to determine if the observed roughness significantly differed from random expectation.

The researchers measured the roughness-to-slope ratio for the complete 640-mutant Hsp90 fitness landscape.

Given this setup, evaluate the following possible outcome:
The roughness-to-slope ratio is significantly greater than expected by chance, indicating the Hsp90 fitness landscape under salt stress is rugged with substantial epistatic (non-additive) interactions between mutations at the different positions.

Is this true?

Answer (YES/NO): NO